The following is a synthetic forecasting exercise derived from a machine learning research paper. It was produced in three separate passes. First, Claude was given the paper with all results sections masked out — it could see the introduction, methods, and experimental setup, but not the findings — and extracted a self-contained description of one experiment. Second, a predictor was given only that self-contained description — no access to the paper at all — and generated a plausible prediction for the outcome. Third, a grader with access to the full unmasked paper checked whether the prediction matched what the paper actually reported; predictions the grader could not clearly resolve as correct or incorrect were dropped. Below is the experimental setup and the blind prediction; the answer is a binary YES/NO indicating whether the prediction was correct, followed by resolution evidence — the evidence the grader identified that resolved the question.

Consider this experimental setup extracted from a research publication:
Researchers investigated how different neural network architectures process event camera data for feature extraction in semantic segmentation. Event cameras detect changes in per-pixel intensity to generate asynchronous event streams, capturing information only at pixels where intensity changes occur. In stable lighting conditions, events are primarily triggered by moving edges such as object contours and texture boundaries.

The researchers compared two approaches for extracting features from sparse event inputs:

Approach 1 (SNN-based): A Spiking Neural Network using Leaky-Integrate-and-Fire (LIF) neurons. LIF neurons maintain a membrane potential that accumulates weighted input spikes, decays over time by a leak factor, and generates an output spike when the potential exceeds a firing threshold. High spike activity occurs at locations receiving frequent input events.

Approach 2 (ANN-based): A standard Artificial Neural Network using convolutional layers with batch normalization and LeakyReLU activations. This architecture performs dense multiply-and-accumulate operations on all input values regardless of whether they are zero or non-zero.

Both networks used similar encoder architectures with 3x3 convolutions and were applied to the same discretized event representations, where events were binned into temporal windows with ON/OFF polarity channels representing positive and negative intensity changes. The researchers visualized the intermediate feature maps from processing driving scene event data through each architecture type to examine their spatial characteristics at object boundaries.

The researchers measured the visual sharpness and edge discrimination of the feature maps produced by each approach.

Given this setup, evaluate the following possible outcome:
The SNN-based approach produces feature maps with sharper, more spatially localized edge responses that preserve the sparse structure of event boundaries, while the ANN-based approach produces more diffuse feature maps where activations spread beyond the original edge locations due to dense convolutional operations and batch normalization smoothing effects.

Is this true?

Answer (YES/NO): YES